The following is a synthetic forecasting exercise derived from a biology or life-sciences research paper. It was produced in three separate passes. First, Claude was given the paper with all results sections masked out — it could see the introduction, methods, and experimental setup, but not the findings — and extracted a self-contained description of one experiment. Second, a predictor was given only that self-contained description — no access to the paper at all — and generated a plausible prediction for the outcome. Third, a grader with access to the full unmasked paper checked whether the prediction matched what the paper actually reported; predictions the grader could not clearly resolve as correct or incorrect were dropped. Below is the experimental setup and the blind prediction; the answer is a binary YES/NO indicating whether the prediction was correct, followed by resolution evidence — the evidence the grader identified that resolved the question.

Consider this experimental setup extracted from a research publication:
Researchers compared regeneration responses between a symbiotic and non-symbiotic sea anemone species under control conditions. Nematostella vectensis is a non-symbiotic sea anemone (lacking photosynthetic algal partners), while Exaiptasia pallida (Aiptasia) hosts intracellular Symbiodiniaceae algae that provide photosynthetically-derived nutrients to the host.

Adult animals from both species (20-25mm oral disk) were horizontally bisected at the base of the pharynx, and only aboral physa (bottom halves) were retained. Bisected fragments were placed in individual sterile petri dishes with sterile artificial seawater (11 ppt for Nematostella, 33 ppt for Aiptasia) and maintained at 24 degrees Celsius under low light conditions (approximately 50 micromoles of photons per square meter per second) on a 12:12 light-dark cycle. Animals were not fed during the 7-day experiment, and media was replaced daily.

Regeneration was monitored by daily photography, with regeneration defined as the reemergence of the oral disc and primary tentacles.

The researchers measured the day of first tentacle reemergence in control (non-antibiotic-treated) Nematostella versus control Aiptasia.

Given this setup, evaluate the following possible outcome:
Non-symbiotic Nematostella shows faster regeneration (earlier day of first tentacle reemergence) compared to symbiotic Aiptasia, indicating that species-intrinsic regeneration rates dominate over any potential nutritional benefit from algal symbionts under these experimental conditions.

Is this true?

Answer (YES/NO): YES